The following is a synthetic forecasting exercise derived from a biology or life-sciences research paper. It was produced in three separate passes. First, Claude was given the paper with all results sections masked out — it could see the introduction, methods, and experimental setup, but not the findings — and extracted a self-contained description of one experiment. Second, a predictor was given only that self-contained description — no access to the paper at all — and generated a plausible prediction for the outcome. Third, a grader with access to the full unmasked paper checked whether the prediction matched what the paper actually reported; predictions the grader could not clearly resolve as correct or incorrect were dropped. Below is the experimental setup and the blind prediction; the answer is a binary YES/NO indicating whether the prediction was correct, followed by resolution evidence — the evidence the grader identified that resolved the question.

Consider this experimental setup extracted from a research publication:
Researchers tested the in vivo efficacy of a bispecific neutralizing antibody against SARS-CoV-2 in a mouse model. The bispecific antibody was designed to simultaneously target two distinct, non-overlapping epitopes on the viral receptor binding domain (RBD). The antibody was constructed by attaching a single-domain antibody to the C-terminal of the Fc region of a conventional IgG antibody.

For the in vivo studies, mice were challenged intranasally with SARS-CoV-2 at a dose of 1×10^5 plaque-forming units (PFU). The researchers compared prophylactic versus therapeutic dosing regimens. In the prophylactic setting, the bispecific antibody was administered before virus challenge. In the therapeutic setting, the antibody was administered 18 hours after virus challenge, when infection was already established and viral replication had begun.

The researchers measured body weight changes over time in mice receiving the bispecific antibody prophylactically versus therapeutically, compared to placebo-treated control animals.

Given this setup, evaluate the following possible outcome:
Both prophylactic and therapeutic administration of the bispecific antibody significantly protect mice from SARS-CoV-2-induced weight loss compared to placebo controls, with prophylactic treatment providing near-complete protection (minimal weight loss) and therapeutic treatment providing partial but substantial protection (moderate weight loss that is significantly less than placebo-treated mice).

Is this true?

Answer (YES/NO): NO